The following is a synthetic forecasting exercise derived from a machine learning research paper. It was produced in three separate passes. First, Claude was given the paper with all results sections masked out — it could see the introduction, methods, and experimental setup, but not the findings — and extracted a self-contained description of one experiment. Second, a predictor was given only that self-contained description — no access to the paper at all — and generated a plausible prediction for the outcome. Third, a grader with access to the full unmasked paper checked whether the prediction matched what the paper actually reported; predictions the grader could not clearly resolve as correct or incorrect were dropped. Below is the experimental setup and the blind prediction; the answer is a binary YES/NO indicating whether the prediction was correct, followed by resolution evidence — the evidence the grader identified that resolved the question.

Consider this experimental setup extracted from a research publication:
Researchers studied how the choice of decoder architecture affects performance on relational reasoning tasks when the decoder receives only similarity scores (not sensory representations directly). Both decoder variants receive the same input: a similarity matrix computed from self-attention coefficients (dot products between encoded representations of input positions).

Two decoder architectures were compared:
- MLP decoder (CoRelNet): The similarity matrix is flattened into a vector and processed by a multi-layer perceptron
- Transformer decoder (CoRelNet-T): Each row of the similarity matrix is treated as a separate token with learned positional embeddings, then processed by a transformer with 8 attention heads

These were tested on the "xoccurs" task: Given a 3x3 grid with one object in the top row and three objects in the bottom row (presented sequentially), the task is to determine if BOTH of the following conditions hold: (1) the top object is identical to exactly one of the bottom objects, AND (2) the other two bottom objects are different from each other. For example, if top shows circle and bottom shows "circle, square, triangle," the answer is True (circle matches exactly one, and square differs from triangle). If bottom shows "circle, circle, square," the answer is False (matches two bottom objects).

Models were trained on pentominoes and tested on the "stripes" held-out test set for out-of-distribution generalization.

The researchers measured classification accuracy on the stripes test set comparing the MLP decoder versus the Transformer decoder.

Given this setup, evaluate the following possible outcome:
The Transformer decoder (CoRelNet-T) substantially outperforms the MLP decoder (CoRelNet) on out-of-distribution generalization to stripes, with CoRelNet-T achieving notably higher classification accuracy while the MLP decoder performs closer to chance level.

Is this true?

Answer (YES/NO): NO